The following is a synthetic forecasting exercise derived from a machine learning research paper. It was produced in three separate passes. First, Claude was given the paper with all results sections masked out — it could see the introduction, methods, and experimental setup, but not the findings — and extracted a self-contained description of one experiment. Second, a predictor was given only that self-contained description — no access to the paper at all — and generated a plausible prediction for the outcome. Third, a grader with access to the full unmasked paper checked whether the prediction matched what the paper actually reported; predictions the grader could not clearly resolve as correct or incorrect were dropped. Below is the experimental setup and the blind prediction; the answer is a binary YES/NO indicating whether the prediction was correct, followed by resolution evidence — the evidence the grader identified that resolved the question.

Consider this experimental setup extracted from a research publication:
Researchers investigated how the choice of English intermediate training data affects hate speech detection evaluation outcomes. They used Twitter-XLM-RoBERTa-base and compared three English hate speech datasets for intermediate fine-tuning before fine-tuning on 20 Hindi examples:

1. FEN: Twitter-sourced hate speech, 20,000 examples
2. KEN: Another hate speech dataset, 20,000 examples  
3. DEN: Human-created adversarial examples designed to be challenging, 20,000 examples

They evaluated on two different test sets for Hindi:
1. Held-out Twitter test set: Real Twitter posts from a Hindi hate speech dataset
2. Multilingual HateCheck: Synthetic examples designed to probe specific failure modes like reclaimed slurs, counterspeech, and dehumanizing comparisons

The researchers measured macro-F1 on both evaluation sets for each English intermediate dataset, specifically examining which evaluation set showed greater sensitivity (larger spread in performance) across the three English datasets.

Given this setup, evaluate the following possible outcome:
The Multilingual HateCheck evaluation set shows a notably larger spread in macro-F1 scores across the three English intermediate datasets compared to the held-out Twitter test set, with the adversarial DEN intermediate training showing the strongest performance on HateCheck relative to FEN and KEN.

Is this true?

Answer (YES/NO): YES